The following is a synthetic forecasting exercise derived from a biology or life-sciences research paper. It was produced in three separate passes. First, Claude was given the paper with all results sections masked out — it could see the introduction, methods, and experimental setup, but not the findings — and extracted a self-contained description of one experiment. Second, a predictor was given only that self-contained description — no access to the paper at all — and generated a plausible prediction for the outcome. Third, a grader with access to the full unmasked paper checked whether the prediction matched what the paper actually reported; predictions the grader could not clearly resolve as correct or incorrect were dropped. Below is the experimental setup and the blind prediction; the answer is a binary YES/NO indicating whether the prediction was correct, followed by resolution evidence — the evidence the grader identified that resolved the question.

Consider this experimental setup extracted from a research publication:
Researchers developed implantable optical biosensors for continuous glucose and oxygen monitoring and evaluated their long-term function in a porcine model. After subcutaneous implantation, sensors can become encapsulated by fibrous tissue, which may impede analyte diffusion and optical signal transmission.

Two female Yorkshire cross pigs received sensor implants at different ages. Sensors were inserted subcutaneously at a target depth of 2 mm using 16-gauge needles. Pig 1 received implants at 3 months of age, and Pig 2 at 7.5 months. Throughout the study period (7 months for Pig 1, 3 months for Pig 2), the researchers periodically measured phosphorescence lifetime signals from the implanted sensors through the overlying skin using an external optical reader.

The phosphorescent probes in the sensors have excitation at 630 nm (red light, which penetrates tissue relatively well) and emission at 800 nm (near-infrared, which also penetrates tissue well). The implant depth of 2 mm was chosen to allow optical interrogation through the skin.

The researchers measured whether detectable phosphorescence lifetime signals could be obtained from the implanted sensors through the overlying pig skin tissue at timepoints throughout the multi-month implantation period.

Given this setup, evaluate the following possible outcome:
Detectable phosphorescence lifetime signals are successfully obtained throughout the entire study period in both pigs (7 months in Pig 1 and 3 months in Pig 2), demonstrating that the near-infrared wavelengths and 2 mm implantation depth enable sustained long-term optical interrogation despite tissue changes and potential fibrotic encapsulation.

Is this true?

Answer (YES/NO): YES